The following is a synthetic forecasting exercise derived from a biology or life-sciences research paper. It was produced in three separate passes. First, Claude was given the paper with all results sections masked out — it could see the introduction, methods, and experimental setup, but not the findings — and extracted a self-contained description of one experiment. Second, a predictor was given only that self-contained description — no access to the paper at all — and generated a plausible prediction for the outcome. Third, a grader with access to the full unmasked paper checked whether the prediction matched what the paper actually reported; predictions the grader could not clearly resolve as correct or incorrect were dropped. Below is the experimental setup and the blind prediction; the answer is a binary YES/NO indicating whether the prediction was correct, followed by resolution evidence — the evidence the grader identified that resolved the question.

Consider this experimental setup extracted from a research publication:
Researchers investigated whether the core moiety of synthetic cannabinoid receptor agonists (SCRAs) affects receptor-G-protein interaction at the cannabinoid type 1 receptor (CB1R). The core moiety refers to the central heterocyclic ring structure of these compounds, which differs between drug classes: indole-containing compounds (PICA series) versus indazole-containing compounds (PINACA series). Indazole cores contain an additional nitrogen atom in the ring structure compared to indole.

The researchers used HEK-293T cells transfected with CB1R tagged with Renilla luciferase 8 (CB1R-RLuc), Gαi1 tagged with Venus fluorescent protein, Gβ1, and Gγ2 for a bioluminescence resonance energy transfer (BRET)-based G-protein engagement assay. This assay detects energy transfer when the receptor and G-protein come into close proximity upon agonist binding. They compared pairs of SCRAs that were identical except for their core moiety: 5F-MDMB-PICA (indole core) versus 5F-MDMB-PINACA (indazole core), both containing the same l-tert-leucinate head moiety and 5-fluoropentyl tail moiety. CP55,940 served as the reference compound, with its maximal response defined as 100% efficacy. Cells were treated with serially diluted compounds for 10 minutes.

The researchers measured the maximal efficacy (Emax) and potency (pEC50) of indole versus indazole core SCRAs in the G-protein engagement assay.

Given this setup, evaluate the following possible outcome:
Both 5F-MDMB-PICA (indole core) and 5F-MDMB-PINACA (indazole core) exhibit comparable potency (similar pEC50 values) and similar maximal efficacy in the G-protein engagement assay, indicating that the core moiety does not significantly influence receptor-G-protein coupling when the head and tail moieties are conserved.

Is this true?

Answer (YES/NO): NO